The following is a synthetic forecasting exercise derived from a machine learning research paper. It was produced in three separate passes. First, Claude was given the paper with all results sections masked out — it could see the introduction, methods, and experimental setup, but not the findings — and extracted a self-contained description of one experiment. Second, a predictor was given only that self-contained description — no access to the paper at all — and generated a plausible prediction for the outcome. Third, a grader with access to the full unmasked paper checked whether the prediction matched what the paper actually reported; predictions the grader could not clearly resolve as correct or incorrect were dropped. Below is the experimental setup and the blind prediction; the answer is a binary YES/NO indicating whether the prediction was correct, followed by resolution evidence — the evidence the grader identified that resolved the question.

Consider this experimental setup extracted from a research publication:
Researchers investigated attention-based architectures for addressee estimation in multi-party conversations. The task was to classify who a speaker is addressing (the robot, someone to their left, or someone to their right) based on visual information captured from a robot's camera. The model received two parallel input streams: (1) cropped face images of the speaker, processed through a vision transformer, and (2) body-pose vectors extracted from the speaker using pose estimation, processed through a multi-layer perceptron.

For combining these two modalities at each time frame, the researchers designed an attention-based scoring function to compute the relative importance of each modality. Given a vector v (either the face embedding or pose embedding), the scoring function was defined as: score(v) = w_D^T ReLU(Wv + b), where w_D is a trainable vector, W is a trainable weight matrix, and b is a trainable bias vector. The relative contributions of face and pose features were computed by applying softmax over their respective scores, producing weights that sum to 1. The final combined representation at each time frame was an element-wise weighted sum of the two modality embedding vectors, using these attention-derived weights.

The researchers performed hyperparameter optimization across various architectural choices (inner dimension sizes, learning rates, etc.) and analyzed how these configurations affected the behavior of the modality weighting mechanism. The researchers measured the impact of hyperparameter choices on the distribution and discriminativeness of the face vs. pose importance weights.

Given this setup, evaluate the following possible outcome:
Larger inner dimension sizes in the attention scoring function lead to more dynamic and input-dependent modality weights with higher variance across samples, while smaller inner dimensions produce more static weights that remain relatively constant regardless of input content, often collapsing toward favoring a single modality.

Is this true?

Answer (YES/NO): NO